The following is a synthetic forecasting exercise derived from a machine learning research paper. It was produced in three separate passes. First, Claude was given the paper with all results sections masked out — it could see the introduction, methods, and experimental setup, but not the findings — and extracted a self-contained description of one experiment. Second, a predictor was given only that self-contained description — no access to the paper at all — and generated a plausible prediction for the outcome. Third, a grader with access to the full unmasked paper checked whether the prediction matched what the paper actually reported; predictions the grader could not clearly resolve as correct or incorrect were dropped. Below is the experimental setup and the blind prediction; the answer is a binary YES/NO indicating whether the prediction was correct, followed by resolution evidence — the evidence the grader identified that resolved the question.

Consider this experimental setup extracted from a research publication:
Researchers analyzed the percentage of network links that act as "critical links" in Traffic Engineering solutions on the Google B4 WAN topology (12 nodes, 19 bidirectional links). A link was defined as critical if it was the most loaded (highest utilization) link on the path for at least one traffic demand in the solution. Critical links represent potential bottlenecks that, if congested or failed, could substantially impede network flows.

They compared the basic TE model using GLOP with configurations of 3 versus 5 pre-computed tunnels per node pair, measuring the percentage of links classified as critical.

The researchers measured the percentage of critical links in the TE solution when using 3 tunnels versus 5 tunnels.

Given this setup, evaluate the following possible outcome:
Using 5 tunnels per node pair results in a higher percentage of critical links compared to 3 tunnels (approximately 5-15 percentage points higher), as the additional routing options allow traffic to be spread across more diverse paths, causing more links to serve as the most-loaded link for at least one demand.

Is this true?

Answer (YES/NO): NO